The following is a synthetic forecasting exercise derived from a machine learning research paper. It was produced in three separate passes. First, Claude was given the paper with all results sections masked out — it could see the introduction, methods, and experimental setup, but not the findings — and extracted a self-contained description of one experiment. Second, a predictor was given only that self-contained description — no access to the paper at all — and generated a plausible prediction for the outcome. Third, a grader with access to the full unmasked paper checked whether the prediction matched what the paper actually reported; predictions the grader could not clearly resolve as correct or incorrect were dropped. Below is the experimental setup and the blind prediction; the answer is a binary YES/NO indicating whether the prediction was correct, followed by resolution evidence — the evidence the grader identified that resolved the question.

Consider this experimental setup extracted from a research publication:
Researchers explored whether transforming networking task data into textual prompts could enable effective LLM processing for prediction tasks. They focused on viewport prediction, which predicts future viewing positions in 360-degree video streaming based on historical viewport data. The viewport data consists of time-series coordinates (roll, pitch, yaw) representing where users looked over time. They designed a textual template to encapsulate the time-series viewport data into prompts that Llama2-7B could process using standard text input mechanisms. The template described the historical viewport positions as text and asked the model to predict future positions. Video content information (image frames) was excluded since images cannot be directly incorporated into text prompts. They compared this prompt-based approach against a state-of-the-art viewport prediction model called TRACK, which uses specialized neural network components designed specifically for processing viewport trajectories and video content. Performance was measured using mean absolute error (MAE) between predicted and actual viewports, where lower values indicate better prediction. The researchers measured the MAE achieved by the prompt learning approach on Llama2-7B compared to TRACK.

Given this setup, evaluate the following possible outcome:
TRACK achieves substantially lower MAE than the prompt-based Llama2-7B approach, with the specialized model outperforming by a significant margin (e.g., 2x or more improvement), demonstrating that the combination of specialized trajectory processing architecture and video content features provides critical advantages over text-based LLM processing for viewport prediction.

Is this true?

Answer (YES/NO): NO